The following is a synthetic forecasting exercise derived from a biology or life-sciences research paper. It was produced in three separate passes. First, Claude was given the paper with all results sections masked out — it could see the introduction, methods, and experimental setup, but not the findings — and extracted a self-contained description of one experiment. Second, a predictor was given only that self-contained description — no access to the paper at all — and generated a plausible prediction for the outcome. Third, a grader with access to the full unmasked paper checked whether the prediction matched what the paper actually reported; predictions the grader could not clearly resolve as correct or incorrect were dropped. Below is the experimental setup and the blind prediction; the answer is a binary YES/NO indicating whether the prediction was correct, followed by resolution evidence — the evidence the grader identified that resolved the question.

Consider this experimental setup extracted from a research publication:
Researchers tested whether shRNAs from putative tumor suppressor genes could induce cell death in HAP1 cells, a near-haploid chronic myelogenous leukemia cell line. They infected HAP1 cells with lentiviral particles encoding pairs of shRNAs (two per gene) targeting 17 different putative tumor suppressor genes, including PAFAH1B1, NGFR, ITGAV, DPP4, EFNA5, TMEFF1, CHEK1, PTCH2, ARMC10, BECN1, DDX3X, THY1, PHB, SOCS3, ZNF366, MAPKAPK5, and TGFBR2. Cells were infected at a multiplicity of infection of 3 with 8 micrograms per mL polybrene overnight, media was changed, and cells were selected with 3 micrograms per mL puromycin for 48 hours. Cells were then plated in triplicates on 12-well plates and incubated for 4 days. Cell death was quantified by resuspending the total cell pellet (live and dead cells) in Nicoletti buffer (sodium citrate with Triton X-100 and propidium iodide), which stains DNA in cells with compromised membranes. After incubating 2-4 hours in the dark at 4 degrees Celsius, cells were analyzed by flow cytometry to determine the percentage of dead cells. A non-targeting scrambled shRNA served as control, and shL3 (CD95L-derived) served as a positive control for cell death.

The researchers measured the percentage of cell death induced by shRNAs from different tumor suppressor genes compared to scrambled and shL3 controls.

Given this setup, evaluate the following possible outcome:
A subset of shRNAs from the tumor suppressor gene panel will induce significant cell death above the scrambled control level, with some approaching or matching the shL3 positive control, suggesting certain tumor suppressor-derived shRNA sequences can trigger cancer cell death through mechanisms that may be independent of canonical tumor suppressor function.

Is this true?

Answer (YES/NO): YES